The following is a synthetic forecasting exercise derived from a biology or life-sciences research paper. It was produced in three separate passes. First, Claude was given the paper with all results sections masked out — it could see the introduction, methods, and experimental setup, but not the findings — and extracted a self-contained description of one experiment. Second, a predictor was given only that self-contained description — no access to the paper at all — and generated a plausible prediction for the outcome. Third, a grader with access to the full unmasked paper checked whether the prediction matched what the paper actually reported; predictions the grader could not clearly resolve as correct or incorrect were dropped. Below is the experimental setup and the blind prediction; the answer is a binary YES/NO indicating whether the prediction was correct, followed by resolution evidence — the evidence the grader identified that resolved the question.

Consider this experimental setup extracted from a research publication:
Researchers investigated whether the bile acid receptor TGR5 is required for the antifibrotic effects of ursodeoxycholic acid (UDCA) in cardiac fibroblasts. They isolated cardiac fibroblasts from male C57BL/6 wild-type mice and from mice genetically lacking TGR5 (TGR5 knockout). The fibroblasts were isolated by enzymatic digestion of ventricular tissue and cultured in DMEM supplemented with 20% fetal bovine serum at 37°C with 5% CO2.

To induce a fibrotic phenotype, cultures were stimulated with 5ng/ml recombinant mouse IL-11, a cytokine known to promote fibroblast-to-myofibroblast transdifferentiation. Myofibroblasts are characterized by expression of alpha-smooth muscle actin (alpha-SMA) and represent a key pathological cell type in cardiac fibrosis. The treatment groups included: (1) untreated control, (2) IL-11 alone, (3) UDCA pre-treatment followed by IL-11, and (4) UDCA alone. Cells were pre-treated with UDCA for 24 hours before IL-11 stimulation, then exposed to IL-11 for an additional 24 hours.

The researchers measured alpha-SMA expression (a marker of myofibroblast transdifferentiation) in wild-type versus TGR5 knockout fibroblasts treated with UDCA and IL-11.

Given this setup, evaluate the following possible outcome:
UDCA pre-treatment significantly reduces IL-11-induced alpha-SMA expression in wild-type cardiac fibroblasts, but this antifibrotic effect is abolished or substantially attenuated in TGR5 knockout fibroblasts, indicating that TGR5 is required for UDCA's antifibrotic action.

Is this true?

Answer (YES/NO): YES